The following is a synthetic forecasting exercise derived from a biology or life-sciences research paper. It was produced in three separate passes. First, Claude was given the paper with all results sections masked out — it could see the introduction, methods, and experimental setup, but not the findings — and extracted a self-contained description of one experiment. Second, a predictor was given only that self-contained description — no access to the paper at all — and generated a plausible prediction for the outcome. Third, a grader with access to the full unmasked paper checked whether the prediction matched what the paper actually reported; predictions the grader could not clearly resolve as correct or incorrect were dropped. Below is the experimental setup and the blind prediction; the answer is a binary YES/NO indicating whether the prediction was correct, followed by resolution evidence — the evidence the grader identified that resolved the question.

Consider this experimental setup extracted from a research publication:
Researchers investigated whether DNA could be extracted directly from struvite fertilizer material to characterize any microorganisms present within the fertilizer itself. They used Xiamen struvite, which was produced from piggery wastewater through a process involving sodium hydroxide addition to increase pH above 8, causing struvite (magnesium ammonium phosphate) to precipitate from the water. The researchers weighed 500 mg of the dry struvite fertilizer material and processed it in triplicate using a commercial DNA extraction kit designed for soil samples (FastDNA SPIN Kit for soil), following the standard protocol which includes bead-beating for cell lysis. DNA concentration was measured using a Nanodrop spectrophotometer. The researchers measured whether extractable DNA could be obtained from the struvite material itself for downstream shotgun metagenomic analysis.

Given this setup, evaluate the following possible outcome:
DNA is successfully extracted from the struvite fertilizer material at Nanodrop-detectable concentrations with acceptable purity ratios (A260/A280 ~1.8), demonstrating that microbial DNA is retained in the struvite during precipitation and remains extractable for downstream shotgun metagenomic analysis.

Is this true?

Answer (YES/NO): NO